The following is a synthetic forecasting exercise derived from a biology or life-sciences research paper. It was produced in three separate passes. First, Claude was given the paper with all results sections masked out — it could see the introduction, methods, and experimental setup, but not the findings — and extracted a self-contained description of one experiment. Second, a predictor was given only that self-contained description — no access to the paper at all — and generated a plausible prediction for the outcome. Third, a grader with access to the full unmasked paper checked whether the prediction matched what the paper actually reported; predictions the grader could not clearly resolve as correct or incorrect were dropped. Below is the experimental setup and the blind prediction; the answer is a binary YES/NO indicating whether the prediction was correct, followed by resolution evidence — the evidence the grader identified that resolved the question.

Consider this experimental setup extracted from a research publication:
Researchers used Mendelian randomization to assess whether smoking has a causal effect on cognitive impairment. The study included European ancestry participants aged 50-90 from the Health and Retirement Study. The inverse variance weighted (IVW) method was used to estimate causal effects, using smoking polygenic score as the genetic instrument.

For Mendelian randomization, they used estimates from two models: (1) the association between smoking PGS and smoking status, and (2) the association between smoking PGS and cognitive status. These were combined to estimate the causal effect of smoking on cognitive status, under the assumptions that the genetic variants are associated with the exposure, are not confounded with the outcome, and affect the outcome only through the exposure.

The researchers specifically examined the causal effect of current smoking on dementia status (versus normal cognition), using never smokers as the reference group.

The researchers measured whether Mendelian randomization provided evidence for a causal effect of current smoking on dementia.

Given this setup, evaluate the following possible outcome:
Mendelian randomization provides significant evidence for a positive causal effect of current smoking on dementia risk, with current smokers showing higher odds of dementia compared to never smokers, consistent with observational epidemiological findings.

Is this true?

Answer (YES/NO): NO